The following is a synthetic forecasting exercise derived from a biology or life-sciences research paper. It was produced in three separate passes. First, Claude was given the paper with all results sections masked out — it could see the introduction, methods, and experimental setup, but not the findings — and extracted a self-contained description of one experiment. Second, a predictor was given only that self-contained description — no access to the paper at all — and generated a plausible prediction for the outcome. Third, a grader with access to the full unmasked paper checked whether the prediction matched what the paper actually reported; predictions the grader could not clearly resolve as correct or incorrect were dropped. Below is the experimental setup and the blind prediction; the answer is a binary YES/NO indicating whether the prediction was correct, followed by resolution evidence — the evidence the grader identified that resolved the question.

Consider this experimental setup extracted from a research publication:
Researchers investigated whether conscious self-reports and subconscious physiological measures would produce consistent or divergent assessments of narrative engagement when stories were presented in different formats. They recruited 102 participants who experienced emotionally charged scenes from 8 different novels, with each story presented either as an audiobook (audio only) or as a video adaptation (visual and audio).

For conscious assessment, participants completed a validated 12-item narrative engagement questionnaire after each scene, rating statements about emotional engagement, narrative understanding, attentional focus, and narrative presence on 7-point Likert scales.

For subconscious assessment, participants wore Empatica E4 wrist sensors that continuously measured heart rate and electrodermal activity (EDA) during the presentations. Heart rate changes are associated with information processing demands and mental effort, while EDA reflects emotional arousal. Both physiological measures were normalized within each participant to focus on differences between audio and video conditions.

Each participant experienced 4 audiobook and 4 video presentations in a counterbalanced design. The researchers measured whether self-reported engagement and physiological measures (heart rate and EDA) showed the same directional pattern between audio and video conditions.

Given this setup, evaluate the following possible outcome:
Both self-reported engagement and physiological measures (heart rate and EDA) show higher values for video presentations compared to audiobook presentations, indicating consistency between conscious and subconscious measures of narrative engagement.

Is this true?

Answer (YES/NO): NO